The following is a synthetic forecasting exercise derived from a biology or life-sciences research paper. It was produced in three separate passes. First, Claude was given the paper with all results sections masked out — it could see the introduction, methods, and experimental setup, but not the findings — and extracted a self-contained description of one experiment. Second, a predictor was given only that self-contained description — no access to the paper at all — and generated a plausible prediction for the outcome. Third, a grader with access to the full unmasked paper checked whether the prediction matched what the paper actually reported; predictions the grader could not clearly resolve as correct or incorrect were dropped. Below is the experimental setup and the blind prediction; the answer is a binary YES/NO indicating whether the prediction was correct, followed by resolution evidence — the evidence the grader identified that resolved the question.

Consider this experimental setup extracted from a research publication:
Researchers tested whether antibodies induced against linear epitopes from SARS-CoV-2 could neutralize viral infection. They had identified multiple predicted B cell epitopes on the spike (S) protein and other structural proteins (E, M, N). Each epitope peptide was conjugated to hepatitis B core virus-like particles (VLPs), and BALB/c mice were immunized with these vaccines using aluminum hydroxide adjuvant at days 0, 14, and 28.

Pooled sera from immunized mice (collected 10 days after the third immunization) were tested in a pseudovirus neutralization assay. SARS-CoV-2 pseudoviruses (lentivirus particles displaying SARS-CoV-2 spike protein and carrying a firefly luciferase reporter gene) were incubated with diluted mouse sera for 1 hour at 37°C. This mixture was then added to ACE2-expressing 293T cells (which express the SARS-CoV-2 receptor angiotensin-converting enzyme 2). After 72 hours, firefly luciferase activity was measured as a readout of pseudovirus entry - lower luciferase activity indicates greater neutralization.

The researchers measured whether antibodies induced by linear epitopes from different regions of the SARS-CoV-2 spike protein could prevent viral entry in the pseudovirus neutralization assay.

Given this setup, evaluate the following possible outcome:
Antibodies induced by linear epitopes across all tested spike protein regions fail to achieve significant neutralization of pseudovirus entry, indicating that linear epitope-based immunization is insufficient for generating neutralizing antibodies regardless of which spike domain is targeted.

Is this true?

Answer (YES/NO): NO